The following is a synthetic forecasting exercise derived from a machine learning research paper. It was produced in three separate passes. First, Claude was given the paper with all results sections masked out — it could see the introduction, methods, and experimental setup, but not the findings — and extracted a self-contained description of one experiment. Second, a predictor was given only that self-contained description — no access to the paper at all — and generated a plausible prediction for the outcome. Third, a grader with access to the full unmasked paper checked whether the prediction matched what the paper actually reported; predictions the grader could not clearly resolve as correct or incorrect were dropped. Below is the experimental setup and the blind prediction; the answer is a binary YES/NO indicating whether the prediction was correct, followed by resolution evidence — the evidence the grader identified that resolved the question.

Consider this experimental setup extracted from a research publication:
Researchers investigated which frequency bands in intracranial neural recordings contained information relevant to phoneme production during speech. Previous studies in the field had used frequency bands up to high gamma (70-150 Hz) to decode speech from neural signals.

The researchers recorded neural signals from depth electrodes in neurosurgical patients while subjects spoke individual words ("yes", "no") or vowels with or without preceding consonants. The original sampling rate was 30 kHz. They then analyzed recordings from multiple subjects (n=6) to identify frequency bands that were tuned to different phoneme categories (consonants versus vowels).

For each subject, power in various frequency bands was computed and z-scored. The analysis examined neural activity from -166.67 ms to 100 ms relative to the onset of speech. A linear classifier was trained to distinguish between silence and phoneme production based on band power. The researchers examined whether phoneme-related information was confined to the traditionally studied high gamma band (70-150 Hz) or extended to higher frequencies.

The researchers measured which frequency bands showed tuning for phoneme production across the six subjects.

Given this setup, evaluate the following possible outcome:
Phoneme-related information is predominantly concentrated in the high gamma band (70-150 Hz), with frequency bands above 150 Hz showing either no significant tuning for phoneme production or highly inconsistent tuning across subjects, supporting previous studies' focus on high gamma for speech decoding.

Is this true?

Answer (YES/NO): NO